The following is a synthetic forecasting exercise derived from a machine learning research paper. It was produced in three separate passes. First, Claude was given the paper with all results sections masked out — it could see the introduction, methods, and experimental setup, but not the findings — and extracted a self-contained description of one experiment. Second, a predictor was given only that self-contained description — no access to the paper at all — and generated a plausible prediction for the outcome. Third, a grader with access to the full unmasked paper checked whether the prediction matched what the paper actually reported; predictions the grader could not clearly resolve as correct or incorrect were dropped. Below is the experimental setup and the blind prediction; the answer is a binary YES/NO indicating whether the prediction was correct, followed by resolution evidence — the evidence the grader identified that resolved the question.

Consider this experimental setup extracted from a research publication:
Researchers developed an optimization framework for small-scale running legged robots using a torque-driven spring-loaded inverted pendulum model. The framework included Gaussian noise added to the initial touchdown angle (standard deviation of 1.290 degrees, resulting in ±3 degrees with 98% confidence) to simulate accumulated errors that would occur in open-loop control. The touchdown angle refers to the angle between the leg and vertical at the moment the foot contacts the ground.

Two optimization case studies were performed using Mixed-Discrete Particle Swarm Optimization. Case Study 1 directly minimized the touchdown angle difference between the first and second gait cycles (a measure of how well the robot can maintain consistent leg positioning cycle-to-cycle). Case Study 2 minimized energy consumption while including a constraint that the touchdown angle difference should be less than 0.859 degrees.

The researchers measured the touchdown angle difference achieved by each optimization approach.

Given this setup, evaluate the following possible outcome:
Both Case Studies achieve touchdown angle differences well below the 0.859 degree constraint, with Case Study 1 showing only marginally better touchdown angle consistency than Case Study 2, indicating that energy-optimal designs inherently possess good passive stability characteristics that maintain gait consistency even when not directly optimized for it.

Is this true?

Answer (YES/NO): NO